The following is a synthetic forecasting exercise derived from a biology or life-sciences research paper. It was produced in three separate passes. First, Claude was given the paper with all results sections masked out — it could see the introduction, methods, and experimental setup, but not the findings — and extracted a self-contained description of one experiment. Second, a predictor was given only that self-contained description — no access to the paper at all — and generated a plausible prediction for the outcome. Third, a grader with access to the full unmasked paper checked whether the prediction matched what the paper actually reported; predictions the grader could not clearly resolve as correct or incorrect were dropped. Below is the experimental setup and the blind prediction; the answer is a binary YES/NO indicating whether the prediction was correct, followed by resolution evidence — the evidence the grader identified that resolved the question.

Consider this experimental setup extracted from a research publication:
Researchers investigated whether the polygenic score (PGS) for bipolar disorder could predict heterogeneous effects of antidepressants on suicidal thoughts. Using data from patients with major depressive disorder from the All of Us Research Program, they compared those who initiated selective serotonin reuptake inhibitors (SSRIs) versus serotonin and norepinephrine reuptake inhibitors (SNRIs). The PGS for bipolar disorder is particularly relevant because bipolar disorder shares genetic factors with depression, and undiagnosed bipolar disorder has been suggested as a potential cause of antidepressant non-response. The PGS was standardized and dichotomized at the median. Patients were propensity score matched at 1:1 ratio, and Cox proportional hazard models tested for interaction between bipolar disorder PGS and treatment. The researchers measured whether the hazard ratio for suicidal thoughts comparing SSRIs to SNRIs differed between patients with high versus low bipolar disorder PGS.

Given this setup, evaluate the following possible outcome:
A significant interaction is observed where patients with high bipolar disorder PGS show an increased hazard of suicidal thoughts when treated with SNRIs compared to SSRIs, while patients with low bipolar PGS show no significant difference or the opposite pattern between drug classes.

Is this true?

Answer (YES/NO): NO